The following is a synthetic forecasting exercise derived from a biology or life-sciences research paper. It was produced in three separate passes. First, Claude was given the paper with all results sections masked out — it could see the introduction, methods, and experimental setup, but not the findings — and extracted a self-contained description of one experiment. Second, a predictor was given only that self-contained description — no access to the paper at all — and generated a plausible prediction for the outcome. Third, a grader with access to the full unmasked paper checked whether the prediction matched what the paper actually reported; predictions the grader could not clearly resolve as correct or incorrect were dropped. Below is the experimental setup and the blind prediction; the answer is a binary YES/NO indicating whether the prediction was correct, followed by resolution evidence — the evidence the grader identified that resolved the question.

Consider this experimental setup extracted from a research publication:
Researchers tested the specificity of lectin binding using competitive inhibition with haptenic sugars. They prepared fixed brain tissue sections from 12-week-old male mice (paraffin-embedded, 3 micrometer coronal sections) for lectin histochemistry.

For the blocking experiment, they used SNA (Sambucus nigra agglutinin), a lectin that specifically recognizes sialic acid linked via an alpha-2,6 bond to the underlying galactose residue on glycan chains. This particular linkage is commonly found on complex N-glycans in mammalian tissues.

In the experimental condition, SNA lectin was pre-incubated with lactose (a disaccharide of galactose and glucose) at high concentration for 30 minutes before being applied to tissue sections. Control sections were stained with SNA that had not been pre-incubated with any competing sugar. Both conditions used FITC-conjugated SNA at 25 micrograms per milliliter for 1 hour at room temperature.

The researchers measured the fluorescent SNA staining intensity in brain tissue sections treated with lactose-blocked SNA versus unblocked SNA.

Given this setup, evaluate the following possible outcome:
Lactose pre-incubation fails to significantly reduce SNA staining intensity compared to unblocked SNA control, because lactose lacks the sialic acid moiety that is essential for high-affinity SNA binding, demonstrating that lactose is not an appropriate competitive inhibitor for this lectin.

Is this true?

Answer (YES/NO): NO